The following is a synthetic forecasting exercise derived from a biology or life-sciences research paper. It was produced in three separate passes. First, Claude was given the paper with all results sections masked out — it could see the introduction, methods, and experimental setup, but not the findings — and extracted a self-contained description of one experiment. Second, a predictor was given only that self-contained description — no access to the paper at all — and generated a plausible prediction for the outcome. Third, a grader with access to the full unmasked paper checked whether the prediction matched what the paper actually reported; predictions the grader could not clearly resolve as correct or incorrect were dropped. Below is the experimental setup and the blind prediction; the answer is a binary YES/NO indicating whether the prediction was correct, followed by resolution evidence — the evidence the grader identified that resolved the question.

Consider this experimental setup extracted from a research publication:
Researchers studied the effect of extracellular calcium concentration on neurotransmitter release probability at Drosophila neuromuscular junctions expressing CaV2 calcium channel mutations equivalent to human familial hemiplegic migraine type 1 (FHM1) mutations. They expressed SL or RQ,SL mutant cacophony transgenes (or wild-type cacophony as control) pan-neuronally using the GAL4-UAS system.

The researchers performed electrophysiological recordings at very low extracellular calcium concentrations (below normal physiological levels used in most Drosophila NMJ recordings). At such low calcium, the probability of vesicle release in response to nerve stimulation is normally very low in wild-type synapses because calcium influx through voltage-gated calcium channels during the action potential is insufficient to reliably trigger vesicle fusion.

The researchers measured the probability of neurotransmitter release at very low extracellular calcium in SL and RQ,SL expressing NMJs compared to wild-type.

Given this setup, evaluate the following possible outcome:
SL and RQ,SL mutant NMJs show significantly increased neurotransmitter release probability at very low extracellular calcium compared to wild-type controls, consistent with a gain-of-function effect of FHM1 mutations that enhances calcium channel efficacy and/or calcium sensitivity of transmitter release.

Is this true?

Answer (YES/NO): YES